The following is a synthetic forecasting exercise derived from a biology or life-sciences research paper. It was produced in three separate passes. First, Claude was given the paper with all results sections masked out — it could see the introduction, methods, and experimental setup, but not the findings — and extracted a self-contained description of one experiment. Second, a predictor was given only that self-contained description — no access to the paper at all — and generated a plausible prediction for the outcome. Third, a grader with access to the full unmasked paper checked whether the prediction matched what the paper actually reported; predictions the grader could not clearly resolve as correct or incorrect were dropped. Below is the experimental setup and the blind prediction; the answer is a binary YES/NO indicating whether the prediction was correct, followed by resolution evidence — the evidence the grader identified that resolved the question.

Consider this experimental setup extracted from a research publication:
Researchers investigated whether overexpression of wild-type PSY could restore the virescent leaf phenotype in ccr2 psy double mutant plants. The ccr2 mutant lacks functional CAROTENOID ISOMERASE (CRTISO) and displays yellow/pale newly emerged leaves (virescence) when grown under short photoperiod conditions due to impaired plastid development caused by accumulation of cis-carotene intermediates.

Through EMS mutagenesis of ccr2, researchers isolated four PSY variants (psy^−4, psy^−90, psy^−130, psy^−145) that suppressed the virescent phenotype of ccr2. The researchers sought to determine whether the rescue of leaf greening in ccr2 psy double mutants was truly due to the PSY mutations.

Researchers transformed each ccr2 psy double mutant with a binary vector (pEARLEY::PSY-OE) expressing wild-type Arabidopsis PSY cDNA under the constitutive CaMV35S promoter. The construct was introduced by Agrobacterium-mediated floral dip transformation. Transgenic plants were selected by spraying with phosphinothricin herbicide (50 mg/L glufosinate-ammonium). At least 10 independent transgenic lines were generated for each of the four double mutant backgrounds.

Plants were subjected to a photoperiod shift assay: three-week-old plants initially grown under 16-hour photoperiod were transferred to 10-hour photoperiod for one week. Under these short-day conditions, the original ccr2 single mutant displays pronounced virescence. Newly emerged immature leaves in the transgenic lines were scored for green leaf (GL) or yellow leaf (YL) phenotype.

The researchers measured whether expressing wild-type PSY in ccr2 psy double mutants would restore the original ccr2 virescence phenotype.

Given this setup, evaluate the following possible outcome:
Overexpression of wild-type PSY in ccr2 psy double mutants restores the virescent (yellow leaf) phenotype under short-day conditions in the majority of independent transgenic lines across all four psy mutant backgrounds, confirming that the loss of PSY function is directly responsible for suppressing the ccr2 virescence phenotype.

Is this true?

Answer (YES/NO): YES